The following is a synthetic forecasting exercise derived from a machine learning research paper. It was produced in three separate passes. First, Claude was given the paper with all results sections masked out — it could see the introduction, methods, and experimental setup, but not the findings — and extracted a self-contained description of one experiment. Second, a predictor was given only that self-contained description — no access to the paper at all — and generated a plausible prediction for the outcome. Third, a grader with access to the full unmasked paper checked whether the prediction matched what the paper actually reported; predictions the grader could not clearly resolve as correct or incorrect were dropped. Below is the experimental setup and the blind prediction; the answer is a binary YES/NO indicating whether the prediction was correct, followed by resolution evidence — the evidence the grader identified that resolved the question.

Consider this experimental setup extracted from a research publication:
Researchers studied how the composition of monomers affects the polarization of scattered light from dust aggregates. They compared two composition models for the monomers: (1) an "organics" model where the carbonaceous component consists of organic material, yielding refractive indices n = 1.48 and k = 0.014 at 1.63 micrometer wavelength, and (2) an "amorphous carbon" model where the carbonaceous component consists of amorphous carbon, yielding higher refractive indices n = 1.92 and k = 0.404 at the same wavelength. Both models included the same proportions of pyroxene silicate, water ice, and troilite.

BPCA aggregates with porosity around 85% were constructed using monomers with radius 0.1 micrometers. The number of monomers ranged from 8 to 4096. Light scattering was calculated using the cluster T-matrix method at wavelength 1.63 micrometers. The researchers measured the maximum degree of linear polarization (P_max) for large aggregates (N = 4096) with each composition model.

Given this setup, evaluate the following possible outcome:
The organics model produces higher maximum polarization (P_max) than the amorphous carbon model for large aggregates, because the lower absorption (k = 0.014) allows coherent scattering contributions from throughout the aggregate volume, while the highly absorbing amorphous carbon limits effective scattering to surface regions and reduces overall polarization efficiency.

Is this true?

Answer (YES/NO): NO